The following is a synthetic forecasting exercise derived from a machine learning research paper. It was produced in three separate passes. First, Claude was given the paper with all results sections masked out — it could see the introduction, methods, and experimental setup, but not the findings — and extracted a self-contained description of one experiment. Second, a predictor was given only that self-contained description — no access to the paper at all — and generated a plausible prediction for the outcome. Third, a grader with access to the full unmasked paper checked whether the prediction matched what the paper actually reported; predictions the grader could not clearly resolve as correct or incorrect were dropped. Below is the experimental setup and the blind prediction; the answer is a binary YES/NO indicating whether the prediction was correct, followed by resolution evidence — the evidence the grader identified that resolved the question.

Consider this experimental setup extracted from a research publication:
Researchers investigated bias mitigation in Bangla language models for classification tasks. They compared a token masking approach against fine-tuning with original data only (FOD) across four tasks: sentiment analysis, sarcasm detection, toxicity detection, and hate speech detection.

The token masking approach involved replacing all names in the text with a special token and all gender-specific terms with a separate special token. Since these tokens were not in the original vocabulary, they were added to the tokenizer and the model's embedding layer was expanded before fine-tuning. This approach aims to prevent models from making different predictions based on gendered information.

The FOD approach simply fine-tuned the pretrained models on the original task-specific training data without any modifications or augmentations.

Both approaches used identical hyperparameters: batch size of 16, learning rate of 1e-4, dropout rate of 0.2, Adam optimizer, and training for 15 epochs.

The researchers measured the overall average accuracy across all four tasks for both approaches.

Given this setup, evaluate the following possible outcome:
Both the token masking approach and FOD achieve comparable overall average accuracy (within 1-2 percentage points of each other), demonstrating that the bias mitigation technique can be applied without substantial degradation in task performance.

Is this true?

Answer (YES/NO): NO